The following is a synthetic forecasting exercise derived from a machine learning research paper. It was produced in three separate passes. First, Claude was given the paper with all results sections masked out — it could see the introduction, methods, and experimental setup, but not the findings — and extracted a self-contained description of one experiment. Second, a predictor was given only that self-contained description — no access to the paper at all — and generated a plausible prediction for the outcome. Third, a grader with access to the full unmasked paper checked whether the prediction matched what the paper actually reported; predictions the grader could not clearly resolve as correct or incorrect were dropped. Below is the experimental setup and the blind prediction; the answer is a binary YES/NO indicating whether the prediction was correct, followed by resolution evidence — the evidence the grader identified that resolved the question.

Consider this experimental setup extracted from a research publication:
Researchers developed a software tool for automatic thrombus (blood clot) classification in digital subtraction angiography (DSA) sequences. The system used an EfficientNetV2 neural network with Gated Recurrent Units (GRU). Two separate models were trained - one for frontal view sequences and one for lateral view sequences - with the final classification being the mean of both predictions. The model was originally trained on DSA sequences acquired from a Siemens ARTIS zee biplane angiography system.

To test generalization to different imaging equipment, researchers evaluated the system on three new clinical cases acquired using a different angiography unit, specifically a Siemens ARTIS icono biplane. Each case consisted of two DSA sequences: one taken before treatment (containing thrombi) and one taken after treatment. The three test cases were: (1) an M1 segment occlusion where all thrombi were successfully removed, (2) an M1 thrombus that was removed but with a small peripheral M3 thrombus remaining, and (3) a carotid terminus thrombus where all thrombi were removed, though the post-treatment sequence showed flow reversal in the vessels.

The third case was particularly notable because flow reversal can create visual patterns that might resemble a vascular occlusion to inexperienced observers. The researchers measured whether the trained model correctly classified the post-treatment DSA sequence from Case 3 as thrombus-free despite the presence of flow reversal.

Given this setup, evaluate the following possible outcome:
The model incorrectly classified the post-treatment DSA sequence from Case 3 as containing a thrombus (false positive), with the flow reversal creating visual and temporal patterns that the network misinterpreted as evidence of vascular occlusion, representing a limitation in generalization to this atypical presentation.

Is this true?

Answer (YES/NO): NO